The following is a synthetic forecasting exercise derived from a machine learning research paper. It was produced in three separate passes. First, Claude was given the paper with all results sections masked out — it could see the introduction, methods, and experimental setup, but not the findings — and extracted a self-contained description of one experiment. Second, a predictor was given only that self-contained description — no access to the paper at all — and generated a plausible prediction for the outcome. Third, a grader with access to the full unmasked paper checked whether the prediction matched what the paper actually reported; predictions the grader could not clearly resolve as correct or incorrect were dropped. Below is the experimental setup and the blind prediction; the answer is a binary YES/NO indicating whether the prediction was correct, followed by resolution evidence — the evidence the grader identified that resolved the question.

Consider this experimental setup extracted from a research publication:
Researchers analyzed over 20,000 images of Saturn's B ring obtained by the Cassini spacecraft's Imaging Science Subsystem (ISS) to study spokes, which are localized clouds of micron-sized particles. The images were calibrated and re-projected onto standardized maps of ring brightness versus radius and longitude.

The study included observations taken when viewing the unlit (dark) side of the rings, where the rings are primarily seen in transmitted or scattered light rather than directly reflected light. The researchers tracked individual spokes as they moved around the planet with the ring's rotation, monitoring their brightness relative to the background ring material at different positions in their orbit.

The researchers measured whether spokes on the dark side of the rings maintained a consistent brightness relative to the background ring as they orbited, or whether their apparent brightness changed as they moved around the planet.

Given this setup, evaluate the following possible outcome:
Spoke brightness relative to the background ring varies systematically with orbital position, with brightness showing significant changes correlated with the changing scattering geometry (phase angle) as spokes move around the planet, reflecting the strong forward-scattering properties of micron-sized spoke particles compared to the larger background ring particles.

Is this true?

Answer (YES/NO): NO